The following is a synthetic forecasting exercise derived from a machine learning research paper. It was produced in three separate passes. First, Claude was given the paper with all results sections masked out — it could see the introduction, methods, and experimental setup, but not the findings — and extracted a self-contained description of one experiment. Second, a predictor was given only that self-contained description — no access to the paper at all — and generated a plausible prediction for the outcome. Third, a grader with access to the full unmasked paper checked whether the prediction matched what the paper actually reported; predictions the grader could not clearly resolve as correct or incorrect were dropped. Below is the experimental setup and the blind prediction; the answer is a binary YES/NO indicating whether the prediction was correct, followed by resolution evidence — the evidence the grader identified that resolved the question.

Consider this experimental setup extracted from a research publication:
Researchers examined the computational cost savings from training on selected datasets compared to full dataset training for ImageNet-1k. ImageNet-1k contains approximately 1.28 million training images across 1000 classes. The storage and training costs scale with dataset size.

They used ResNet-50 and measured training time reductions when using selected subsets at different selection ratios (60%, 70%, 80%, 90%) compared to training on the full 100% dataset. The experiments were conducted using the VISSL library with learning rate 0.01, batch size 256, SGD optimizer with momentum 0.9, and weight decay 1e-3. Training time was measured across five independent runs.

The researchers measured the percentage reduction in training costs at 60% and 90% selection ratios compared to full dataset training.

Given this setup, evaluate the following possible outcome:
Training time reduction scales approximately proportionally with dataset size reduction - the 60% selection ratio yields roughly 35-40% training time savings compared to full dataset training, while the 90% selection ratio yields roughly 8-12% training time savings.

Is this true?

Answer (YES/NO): YES